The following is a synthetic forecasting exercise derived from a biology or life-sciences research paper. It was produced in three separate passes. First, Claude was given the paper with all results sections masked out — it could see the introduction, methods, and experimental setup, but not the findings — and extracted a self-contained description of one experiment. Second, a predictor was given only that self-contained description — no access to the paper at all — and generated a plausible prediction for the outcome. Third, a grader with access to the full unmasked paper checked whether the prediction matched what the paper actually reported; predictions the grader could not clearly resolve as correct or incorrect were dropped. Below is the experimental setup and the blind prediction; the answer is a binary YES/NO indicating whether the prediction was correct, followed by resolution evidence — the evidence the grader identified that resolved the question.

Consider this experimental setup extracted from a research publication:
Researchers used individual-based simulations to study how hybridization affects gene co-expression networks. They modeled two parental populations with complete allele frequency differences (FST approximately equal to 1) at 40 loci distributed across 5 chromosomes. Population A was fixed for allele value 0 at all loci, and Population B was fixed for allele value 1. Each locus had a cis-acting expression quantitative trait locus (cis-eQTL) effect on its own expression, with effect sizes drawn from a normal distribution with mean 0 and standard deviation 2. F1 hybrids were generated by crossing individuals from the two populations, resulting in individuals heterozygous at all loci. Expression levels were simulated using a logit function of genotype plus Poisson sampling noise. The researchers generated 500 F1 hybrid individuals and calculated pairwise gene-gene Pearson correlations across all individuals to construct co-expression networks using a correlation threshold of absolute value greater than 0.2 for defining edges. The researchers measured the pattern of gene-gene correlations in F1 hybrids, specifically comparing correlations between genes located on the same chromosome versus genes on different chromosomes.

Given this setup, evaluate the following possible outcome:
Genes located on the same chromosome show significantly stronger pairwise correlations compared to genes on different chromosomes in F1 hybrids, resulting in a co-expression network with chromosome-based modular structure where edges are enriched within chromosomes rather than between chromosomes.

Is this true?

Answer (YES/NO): NO